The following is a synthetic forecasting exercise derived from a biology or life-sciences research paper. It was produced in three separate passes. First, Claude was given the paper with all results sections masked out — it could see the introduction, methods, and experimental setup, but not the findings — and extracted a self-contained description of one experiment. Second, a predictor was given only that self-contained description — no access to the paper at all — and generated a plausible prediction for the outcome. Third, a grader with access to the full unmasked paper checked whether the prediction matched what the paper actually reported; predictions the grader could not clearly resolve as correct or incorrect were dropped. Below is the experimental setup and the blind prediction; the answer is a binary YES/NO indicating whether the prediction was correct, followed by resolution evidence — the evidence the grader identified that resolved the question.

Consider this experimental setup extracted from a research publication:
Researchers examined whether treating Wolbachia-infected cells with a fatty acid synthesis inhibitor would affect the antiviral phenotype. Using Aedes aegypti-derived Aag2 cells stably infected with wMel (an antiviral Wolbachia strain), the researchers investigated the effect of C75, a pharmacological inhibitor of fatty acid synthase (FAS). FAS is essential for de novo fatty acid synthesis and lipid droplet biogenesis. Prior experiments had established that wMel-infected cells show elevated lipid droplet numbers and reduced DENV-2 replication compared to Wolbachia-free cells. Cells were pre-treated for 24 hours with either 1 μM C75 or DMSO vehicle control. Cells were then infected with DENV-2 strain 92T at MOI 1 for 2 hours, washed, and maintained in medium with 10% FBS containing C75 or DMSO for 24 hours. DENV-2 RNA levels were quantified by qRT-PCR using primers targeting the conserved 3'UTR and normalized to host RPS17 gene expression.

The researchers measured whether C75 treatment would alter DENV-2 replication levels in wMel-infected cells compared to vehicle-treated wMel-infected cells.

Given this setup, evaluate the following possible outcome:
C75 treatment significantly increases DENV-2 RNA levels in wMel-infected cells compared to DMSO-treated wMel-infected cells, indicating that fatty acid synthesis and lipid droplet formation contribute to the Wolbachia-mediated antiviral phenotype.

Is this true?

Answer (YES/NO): YES